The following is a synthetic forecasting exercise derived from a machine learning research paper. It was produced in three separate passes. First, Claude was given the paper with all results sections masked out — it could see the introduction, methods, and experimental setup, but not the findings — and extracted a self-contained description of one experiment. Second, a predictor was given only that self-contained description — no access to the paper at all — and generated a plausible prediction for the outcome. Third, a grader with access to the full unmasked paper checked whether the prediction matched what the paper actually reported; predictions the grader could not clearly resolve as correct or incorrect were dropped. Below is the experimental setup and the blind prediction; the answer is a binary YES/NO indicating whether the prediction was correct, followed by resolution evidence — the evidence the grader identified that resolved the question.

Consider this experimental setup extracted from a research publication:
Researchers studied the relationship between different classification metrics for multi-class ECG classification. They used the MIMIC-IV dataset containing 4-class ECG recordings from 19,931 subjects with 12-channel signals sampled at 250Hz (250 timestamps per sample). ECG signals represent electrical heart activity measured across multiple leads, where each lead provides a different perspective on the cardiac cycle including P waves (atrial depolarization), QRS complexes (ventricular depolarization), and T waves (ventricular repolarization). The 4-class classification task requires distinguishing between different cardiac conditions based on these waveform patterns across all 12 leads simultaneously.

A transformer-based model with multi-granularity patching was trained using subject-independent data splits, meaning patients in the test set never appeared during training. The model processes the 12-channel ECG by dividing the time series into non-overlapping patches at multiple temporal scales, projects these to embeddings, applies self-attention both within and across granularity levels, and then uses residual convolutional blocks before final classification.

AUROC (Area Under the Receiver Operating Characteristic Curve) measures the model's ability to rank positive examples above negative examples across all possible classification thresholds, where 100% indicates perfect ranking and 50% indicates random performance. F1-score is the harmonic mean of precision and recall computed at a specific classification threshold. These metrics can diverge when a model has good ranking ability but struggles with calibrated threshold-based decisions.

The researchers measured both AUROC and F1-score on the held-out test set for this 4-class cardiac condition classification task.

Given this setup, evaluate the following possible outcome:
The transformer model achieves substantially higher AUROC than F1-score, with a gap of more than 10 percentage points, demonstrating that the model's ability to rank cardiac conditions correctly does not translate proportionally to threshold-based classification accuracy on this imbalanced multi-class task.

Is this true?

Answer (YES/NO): YES